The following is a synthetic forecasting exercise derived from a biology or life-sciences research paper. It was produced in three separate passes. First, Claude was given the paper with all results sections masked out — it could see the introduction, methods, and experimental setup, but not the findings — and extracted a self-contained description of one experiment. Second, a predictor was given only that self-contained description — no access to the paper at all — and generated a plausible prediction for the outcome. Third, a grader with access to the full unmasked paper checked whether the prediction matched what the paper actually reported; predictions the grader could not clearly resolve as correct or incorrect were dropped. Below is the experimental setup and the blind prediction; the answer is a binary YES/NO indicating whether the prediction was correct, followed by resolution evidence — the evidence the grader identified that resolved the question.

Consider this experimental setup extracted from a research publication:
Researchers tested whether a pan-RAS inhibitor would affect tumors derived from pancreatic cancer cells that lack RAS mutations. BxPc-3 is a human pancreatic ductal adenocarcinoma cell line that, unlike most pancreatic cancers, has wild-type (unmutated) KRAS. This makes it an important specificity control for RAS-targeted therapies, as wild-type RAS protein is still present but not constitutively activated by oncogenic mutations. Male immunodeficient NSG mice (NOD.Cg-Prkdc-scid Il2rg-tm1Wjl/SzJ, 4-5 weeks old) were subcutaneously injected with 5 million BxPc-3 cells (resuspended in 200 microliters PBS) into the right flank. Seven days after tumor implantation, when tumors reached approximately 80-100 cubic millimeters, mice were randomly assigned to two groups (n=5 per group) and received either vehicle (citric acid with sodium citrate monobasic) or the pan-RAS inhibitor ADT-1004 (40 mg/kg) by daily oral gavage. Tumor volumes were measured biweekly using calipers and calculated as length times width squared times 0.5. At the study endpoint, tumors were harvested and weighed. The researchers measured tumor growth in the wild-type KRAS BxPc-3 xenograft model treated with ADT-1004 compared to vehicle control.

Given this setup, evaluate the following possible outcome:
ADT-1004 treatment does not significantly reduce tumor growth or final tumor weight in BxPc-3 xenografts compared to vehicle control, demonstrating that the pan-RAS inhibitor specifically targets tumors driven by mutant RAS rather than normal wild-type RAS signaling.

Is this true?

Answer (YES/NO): YES